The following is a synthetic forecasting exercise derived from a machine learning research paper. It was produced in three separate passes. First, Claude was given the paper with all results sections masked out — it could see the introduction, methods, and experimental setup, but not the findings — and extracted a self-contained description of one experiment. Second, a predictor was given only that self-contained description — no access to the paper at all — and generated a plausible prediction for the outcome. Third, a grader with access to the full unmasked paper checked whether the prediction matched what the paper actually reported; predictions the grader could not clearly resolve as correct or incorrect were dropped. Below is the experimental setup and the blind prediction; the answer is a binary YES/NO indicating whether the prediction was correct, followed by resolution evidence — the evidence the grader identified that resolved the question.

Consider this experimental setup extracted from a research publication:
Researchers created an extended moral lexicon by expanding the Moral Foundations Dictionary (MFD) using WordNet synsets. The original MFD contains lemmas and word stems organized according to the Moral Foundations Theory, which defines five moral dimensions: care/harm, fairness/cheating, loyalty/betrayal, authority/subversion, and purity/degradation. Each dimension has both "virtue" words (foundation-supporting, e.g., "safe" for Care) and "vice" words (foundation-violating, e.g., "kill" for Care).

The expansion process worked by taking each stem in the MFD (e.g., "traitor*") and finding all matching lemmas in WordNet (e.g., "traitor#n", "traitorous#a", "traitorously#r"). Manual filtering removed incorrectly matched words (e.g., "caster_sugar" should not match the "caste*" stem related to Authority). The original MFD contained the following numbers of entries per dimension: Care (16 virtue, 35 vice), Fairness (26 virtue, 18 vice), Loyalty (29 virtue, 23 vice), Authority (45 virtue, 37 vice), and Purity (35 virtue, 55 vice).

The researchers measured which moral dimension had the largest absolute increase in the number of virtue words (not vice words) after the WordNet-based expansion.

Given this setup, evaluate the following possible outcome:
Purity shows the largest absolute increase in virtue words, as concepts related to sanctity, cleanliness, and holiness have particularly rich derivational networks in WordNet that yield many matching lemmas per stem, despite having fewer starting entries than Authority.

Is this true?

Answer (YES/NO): NO